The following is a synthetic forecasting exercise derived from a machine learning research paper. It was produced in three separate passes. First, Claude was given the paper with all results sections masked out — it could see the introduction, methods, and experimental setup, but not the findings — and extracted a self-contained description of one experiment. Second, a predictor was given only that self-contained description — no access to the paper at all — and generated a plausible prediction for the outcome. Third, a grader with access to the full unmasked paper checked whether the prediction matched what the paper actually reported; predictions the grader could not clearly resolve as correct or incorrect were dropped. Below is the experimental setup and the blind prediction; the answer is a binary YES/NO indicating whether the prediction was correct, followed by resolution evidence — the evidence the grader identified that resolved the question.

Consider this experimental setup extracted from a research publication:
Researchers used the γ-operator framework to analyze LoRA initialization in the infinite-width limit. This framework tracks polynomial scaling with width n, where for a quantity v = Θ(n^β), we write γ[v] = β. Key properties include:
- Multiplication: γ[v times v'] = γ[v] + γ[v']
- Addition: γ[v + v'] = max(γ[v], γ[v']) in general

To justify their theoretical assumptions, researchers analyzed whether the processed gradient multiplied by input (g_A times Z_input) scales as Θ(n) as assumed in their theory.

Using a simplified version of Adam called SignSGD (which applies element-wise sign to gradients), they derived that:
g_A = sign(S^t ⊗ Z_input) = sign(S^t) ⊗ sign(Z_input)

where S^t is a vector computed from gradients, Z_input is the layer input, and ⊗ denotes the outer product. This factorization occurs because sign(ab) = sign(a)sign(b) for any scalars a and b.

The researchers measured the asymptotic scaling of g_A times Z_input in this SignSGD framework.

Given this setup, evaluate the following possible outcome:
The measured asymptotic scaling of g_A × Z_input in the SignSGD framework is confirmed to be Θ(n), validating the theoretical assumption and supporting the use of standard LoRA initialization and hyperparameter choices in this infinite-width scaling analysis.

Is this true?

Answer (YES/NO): YES